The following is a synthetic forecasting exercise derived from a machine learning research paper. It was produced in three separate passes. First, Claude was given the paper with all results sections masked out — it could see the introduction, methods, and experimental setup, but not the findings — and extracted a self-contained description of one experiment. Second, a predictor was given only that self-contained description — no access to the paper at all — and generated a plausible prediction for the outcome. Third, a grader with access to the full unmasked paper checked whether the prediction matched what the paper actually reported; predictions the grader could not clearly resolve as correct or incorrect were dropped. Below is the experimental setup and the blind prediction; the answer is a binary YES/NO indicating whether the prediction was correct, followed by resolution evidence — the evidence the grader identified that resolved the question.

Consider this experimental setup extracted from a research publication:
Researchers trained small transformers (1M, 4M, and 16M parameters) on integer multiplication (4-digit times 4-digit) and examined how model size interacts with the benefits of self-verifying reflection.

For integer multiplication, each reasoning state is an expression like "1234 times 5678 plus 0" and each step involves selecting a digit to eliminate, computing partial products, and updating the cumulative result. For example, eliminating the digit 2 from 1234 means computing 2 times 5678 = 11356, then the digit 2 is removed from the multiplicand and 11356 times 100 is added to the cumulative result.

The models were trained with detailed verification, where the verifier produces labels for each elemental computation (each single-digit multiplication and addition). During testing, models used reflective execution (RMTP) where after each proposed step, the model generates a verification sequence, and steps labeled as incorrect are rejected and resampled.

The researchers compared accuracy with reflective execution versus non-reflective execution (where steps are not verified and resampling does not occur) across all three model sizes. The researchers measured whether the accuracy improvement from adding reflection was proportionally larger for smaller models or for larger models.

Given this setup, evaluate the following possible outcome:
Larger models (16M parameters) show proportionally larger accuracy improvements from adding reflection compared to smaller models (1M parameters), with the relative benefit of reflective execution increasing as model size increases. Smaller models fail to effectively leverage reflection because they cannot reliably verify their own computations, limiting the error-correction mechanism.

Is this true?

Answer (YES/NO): YES